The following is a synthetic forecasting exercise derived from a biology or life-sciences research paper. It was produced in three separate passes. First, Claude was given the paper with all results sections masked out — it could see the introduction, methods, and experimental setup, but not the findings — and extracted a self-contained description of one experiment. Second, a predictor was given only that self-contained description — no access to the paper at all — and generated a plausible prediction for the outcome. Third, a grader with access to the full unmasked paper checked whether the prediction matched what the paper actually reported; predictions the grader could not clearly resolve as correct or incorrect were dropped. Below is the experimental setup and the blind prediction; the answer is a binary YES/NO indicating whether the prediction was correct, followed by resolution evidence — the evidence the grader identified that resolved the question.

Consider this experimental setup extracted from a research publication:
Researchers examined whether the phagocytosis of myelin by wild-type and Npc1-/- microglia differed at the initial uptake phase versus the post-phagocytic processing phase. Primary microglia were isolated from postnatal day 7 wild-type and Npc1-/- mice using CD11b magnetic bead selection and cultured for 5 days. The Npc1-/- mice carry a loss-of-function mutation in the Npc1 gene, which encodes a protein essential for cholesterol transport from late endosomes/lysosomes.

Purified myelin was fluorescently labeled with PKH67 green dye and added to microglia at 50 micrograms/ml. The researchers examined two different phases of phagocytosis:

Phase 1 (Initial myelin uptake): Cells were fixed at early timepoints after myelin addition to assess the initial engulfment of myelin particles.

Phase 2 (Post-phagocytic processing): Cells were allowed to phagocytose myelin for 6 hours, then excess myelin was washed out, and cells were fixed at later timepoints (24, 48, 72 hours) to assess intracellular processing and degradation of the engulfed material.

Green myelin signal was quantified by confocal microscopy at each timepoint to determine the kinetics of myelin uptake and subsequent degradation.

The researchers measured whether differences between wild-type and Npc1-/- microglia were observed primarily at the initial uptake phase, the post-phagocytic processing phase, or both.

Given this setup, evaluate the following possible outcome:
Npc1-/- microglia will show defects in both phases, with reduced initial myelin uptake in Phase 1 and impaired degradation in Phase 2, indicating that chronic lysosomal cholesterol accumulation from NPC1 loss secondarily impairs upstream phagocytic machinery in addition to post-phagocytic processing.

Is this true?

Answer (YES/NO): NO